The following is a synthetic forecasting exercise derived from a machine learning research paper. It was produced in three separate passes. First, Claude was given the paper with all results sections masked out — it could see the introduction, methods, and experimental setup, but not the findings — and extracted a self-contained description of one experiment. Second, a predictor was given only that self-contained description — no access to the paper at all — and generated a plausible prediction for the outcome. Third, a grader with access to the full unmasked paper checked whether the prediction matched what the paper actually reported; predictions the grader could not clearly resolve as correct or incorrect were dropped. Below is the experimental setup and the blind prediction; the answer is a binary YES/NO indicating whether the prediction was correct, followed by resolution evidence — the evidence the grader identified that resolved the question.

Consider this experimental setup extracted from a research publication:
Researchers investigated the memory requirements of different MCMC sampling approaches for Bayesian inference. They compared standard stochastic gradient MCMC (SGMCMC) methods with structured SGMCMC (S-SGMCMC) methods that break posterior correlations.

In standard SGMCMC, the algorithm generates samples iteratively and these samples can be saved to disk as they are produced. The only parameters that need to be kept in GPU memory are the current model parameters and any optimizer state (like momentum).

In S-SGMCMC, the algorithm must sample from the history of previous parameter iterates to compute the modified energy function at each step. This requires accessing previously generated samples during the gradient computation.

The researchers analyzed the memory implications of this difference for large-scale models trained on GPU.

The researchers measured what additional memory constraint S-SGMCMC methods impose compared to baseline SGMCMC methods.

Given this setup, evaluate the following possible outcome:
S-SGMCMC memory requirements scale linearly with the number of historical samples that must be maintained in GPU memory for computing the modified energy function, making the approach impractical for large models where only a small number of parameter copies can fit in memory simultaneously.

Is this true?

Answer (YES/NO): NO